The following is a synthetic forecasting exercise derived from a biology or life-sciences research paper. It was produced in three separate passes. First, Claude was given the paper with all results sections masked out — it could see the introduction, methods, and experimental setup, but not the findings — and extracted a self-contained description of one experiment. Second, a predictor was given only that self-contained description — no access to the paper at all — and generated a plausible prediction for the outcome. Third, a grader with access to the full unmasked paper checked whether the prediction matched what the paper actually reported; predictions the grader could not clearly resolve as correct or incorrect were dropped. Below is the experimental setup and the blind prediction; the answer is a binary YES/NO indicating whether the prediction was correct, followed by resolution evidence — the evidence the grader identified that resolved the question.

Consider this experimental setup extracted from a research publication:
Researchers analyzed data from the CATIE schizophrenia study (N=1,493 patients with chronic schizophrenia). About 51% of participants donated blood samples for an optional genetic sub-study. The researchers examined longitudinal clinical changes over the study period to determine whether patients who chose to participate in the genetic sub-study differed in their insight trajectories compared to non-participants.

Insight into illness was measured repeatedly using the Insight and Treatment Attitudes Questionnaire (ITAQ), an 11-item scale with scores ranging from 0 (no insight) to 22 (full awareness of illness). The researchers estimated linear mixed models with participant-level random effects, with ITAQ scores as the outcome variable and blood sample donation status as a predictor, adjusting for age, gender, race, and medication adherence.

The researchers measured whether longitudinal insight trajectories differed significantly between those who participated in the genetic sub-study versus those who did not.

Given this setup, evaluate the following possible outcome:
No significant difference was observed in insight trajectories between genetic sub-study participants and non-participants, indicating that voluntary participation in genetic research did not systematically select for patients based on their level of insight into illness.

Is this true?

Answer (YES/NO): NO